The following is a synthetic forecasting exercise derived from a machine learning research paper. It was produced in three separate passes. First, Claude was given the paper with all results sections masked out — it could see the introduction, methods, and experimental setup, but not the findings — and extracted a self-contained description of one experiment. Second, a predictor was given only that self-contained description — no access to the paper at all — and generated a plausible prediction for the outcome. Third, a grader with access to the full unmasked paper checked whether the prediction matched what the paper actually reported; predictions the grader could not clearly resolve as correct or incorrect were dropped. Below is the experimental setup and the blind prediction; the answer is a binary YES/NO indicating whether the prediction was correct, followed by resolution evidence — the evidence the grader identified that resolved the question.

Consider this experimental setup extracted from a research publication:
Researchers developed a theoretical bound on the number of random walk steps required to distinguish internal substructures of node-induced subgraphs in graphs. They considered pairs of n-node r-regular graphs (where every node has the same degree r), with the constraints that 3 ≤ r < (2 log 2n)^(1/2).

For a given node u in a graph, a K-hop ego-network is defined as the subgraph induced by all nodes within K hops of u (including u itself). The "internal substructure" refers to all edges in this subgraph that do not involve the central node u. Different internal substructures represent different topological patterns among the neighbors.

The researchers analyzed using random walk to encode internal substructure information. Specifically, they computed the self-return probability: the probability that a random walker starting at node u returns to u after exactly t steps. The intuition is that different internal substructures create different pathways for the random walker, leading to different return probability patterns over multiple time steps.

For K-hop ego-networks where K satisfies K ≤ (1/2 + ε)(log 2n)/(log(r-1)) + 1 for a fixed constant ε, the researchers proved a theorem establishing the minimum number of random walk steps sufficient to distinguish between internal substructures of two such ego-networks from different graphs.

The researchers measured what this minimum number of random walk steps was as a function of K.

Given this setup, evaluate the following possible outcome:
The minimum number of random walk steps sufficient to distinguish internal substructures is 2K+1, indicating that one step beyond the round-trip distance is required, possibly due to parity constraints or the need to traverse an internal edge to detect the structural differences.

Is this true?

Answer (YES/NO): NO